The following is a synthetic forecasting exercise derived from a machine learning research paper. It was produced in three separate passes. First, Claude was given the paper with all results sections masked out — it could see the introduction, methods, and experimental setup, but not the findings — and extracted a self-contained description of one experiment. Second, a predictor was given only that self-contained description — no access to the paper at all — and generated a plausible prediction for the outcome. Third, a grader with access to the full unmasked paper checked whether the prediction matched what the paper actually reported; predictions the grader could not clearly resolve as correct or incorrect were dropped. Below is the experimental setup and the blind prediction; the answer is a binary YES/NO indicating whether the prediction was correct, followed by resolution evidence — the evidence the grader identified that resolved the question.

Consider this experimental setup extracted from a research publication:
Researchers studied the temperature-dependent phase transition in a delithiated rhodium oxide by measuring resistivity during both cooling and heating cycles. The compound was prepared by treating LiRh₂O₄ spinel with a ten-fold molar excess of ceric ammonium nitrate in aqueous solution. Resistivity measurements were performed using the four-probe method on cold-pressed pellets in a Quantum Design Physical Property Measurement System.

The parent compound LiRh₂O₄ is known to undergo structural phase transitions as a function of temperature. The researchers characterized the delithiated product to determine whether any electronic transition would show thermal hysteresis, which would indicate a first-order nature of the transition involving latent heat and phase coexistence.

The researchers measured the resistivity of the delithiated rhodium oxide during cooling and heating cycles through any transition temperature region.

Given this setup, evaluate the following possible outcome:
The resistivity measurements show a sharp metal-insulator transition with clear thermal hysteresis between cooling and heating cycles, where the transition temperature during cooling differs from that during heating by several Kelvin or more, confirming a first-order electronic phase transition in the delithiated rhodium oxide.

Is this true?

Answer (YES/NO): YES